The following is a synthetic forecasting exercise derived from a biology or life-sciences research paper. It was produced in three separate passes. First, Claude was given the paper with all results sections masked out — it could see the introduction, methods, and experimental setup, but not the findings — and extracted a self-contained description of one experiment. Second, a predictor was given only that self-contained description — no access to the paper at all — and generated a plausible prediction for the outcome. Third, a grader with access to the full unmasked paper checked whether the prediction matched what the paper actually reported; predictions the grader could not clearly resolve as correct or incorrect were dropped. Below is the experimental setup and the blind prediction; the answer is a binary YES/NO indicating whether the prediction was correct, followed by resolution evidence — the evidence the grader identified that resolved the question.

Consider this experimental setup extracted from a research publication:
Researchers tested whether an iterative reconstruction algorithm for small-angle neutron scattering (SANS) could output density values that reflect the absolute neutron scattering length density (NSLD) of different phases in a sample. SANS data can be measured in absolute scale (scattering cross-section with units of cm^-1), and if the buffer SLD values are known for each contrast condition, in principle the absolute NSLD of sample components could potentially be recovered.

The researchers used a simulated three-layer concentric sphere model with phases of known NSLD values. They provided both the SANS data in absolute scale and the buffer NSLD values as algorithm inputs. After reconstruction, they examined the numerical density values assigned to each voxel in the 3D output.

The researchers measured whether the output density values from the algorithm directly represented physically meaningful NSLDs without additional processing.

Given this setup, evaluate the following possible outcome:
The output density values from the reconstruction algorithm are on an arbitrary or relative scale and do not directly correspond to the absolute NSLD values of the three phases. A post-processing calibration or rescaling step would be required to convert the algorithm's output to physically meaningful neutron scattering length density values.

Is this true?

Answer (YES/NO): YES